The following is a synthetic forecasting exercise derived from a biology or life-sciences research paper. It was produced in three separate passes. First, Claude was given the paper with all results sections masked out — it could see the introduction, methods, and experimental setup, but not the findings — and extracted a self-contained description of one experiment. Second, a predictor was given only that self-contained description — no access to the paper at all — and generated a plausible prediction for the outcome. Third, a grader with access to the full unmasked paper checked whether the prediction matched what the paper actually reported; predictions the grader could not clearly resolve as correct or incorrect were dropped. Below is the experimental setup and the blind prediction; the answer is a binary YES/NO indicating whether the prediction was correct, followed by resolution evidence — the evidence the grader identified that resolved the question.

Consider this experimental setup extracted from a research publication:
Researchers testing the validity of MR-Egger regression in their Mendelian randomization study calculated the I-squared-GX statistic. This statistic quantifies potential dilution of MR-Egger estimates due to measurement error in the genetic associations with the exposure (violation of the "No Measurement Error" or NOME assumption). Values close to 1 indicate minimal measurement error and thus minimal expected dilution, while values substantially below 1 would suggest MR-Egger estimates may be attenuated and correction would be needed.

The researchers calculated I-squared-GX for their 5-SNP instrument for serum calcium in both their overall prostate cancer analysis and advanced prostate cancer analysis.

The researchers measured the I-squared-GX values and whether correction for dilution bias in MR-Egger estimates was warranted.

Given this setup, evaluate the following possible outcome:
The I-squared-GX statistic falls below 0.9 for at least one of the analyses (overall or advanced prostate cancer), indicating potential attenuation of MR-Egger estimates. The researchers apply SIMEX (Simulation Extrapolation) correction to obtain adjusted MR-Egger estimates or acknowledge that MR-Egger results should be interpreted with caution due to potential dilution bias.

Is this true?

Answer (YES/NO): NO